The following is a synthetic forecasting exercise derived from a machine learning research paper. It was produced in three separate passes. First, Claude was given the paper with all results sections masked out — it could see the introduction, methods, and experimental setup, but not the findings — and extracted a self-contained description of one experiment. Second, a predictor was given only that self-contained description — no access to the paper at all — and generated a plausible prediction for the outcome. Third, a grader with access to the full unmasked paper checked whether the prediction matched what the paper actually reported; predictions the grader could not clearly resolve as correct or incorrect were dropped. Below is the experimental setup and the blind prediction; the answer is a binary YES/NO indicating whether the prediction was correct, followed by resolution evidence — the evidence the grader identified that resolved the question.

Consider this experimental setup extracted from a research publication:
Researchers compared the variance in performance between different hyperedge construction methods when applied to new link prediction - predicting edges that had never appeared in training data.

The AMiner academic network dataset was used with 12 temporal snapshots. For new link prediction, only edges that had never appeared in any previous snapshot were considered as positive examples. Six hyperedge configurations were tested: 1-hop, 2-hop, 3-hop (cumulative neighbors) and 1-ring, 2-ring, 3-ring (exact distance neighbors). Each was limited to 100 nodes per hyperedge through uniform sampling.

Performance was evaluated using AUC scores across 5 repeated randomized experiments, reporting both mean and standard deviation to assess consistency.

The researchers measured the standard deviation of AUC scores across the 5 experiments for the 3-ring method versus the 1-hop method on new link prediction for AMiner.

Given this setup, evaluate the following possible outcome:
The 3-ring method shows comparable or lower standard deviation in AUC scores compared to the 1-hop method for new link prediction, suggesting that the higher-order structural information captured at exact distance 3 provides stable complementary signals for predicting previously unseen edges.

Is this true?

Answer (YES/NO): YES